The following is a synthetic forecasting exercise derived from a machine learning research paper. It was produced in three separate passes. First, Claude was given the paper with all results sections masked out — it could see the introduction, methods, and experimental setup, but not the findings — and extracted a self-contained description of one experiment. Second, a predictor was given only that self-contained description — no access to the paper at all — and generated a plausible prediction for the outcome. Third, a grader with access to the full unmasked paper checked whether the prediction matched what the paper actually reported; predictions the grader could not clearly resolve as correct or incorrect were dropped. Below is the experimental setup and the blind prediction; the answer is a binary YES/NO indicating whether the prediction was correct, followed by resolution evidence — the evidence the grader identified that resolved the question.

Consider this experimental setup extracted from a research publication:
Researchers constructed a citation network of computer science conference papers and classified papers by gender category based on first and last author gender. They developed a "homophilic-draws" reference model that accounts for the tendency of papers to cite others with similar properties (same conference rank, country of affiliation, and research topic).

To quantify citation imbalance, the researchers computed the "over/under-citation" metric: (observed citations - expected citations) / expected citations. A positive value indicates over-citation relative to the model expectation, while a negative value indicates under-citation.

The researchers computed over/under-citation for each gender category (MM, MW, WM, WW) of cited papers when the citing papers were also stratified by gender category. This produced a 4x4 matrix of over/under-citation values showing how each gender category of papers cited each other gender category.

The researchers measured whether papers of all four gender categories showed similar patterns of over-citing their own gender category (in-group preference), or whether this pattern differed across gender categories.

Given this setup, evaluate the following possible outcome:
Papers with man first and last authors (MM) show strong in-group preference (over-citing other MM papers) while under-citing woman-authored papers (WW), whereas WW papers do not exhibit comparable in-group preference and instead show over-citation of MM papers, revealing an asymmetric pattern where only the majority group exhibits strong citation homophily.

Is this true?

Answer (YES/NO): NO